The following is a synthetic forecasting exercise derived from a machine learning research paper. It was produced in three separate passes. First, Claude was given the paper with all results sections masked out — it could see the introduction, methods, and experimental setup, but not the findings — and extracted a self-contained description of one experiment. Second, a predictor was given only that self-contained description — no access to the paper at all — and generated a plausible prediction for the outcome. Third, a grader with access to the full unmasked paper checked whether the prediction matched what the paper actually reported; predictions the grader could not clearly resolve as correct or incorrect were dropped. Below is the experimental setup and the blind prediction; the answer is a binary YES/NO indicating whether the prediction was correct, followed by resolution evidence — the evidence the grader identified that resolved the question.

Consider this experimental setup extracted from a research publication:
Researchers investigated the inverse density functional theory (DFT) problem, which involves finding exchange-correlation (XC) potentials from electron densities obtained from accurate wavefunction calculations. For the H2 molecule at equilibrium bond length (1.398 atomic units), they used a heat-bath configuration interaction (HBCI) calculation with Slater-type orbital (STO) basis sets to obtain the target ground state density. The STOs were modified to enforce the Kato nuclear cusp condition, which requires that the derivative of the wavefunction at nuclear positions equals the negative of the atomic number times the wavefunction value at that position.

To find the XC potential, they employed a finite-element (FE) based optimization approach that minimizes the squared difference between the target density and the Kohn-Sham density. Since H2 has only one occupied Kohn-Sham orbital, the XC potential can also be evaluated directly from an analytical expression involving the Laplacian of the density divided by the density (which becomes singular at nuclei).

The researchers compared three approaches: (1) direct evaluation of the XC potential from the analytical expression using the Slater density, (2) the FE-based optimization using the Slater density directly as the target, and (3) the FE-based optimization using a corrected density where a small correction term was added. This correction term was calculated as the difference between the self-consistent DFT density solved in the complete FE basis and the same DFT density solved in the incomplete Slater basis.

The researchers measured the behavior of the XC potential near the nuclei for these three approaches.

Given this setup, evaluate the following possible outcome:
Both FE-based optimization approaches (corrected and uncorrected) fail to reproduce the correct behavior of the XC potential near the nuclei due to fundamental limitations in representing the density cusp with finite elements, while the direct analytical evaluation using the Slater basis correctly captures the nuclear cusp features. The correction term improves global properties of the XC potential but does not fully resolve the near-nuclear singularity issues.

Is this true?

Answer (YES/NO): NO